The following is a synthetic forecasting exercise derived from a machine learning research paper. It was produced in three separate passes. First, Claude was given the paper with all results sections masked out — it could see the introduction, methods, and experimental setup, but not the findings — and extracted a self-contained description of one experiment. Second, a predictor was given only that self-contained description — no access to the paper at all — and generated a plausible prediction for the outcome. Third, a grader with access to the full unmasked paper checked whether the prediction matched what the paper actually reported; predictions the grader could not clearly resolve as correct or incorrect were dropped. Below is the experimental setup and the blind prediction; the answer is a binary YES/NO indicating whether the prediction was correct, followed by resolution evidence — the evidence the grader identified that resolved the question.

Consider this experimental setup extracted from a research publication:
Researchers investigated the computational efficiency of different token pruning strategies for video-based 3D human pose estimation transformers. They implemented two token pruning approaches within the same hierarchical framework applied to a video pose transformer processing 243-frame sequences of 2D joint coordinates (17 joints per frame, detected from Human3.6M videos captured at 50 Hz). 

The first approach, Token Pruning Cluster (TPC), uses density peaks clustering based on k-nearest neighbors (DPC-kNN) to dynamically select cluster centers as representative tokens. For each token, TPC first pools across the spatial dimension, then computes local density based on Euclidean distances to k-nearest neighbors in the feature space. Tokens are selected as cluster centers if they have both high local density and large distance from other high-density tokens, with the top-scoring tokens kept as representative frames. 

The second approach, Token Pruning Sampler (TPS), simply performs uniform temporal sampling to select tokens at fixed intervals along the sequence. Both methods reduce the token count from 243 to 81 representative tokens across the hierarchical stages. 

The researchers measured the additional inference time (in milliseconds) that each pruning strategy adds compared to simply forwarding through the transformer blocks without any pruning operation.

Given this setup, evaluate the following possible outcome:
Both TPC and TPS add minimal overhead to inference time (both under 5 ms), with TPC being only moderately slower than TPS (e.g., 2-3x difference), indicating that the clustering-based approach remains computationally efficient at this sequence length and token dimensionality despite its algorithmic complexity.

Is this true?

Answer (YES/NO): NO